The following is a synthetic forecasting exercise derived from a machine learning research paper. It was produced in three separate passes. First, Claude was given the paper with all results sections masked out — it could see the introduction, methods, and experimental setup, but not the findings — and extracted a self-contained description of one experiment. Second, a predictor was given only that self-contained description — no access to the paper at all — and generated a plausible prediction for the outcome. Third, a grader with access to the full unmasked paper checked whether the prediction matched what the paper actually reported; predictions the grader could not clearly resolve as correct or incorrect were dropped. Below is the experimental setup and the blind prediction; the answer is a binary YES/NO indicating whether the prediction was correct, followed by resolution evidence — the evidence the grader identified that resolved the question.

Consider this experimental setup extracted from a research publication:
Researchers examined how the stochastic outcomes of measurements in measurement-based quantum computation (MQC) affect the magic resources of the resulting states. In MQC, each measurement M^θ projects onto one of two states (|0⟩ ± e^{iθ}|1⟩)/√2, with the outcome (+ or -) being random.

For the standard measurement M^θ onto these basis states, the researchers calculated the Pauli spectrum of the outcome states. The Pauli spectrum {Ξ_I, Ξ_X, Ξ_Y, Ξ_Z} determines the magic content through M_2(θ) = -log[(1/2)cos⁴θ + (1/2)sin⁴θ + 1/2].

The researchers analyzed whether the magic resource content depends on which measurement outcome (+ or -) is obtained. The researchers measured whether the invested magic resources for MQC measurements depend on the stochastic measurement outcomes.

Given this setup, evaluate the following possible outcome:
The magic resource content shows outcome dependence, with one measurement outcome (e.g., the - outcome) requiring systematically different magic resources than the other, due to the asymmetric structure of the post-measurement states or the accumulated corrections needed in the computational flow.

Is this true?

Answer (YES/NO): NO